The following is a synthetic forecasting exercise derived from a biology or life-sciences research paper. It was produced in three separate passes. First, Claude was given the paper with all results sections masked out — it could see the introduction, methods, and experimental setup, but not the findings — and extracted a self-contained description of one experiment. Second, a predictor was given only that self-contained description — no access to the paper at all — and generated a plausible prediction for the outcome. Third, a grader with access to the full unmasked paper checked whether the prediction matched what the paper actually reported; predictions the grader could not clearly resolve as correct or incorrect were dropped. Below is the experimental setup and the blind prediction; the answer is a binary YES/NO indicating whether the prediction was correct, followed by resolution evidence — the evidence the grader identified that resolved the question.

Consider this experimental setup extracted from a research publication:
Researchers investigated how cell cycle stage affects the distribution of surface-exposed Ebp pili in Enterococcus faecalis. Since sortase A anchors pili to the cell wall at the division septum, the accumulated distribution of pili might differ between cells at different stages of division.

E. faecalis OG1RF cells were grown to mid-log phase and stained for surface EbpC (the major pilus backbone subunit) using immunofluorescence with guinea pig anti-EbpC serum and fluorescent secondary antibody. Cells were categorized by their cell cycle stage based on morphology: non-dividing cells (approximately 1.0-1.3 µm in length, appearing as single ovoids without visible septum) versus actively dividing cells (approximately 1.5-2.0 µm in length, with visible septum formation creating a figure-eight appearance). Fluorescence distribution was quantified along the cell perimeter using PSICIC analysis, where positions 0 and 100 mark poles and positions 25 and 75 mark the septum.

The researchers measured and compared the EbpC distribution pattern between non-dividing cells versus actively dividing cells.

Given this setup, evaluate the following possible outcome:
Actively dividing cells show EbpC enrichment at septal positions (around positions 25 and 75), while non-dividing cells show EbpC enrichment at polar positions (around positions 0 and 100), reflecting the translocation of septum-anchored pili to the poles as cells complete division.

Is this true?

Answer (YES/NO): NO